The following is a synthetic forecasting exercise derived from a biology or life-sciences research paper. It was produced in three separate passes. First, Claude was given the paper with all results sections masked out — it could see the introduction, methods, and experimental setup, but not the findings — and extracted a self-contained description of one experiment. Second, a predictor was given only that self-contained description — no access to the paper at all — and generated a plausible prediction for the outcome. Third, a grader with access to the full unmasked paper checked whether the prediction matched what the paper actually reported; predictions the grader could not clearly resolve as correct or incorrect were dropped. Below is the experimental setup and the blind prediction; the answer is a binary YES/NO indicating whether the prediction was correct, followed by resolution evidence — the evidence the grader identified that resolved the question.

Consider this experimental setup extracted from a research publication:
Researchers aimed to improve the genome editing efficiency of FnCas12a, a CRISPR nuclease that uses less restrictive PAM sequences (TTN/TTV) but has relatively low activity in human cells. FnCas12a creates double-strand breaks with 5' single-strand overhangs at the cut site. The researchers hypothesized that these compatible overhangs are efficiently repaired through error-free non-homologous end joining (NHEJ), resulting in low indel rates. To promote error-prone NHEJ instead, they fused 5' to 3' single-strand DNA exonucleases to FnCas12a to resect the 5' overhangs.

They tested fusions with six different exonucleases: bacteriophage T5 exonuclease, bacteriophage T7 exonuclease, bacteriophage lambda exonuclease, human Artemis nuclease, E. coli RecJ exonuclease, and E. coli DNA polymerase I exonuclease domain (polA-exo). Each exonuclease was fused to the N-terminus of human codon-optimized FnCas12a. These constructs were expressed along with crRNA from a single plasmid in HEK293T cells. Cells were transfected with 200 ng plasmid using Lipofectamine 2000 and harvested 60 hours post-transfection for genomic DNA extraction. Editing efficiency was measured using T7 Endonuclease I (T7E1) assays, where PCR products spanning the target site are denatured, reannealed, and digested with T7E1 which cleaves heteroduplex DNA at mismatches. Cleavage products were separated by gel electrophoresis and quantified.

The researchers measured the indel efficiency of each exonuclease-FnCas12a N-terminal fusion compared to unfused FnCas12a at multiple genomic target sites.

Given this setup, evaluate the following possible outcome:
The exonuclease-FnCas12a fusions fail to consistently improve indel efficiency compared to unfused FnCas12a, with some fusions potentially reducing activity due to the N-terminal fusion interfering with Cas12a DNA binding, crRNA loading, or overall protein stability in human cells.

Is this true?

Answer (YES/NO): NO